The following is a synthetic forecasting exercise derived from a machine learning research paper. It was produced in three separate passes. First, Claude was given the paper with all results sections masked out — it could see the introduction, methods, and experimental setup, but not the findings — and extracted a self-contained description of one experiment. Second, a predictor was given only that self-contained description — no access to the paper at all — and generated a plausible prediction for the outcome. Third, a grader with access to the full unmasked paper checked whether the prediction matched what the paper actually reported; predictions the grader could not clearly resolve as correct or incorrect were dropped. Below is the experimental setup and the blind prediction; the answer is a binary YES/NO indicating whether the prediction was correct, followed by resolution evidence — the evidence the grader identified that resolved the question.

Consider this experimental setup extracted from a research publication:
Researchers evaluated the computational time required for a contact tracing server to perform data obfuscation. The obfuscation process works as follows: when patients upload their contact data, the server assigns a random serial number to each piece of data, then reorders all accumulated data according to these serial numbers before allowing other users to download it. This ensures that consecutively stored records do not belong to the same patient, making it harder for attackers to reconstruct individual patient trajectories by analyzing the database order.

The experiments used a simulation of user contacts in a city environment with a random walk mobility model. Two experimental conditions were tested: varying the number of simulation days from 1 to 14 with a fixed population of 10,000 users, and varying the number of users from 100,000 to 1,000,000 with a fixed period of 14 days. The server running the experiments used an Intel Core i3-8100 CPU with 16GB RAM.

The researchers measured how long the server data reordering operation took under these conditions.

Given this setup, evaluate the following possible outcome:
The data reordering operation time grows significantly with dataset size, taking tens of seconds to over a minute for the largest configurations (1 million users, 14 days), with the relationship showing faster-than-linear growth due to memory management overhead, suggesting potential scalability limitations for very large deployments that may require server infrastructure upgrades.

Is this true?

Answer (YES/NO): NO